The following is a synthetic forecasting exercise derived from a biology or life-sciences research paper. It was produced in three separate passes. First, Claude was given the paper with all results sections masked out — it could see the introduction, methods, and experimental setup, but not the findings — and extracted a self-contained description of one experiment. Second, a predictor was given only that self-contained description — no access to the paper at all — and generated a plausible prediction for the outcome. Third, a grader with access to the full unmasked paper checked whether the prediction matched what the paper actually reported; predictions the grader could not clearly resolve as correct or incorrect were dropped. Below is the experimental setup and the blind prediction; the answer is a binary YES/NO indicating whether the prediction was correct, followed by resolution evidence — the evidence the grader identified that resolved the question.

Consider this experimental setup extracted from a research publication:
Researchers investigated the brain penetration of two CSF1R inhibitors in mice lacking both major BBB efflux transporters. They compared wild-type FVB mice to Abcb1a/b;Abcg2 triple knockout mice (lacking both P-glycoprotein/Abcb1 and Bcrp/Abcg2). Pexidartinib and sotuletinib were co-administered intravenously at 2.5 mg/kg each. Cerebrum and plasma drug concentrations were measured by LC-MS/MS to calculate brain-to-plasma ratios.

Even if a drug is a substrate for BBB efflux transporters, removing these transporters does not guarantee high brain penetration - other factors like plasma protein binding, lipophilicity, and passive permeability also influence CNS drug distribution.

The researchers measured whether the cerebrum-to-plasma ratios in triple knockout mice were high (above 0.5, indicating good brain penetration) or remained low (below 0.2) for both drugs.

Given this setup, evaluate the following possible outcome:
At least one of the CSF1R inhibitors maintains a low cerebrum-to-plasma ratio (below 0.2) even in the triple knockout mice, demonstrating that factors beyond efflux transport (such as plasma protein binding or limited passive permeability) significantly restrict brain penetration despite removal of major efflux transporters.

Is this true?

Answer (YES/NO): YES